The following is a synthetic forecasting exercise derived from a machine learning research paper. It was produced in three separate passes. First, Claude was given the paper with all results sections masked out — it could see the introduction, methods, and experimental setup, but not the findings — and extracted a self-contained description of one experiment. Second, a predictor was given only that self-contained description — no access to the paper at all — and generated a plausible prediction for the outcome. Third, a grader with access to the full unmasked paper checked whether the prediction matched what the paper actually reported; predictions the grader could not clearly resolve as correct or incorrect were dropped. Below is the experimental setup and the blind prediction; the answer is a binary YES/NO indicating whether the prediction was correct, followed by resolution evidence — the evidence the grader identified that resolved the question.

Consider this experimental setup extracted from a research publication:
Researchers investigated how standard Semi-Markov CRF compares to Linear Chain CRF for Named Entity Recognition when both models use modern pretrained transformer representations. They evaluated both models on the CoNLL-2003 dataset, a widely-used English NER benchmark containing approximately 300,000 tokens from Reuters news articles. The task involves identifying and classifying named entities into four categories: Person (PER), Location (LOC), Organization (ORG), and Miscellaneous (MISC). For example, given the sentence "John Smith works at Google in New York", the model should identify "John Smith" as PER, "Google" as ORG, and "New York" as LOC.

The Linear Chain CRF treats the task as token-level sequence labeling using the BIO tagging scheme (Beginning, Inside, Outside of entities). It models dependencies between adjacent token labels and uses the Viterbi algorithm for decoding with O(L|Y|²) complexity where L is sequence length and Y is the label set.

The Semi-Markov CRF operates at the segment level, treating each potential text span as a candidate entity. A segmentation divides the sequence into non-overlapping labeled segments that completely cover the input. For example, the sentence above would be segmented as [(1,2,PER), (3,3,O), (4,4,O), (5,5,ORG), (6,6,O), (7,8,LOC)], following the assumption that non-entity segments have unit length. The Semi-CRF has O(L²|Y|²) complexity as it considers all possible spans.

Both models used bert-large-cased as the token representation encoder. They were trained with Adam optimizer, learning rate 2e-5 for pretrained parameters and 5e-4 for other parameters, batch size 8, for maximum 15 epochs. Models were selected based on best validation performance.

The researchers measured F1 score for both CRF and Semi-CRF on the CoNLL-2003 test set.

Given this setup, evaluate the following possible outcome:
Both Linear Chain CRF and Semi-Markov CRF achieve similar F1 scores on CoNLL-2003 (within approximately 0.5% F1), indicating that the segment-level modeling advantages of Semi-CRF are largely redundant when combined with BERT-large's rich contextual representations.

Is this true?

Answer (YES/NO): NO